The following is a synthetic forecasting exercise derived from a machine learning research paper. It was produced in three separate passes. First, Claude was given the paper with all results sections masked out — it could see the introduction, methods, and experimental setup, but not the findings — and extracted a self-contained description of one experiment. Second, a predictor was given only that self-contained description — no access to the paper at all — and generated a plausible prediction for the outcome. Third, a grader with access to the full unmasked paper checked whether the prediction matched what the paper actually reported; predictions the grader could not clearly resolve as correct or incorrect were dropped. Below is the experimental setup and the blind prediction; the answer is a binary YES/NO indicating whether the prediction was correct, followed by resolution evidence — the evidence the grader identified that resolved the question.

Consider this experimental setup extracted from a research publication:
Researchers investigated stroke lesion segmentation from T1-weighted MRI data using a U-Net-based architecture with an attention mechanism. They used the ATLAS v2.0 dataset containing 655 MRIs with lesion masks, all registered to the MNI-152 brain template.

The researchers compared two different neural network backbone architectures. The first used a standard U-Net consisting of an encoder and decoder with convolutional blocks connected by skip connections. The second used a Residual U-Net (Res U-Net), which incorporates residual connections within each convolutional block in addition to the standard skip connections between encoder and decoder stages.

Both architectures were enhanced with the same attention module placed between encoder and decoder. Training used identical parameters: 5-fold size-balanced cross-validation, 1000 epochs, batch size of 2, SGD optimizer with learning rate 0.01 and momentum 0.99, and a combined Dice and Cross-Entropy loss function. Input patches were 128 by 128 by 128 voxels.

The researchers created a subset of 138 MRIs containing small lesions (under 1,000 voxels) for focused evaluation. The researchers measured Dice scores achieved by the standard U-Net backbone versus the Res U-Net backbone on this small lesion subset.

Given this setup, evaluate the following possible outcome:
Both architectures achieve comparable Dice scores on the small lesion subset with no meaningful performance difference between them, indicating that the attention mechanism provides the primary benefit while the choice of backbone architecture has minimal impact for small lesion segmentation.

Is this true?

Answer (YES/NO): YES